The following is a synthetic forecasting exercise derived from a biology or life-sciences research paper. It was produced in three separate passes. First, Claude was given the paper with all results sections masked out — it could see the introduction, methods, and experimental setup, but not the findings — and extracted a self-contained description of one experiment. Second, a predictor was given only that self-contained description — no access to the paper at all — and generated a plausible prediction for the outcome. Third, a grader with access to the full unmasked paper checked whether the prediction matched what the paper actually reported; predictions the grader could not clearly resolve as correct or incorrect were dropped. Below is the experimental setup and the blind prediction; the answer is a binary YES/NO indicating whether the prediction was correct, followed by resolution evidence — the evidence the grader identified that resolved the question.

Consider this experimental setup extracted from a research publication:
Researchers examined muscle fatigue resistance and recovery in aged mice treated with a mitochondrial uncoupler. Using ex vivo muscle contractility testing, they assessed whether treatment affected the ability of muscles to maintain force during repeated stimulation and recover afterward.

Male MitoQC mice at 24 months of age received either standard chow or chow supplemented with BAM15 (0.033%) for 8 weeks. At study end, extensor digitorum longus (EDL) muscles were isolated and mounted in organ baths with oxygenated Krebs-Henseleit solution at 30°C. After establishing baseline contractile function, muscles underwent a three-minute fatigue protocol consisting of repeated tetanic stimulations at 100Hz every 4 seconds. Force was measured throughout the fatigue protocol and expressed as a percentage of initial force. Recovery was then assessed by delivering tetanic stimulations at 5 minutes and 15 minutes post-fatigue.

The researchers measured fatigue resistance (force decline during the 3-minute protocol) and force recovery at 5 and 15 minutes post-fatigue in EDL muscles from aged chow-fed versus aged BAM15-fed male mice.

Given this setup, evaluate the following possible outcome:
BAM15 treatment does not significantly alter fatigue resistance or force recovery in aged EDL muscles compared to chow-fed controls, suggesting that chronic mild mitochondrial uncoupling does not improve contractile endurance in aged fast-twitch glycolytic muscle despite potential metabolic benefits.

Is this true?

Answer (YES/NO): NO